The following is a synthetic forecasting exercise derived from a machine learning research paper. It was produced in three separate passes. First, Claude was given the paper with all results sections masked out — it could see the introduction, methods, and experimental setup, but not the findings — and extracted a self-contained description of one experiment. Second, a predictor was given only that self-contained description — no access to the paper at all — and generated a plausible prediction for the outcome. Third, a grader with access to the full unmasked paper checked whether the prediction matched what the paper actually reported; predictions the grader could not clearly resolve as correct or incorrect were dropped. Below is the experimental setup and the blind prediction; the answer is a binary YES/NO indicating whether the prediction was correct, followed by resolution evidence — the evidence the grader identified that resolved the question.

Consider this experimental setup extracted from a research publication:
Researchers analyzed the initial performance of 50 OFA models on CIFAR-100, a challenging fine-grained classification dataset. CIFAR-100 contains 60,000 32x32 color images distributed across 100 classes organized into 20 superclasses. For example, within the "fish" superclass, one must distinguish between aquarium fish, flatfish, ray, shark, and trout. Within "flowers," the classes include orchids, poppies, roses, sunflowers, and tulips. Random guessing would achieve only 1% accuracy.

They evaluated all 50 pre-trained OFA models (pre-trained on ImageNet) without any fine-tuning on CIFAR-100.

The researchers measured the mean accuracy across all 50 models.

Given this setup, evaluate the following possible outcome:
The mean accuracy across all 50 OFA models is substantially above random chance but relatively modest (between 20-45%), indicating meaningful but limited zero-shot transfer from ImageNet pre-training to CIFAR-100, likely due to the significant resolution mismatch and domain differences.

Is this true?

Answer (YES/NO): NO